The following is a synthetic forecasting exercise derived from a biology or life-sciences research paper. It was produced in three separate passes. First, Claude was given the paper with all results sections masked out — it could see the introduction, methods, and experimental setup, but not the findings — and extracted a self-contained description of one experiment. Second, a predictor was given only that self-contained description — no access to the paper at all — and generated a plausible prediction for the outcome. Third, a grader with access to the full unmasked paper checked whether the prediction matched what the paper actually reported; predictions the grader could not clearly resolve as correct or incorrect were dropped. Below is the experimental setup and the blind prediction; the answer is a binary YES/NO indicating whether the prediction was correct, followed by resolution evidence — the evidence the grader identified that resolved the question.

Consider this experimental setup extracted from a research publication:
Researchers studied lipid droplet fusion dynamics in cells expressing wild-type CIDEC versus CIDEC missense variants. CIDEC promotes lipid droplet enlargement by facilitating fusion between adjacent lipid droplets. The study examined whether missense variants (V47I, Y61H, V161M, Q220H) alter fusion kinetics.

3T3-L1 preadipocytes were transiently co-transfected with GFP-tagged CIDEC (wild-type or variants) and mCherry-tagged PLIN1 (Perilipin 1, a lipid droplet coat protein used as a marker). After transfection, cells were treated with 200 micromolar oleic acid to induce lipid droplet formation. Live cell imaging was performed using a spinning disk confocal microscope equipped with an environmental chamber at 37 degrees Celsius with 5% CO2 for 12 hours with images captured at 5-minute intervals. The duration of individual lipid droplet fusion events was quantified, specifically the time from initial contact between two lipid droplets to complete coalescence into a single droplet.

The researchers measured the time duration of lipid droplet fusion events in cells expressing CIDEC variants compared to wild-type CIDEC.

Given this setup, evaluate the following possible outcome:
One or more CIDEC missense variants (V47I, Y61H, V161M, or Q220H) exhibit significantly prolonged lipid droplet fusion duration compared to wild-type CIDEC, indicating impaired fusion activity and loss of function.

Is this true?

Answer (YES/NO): YES